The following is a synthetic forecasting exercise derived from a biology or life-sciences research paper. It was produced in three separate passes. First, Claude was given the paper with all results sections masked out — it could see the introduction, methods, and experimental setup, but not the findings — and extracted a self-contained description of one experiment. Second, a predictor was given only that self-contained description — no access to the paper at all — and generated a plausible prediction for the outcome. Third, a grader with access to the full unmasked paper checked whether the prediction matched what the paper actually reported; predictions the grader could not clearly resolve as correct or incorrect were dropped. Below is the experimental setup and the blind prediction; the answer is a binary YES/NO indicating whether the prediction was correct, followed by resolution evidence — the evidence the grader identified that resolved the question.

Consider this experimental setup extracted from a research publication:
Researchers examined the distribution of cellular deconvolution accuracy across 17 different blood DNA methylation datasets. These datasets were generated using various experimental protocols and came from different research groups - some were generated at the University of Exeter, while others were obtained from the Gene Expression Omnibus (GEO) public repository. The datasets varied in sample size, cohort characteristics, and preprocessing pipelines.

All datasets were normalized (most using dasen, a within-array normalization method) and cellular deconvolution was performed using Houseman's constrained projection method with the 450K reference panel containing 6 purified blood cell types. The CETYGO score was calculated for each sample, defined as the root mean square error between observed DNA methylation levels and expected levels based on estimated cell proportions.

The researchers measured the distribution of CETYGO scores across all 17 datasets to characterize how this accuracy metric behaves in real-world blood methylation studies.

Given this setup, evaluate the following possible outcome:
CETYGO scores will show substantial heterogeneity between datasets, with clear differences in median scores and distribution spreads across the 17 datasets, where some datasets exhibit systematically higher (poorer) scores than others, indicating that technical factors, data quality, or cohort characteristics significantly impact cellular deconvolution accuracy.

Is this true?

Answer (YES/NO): YES